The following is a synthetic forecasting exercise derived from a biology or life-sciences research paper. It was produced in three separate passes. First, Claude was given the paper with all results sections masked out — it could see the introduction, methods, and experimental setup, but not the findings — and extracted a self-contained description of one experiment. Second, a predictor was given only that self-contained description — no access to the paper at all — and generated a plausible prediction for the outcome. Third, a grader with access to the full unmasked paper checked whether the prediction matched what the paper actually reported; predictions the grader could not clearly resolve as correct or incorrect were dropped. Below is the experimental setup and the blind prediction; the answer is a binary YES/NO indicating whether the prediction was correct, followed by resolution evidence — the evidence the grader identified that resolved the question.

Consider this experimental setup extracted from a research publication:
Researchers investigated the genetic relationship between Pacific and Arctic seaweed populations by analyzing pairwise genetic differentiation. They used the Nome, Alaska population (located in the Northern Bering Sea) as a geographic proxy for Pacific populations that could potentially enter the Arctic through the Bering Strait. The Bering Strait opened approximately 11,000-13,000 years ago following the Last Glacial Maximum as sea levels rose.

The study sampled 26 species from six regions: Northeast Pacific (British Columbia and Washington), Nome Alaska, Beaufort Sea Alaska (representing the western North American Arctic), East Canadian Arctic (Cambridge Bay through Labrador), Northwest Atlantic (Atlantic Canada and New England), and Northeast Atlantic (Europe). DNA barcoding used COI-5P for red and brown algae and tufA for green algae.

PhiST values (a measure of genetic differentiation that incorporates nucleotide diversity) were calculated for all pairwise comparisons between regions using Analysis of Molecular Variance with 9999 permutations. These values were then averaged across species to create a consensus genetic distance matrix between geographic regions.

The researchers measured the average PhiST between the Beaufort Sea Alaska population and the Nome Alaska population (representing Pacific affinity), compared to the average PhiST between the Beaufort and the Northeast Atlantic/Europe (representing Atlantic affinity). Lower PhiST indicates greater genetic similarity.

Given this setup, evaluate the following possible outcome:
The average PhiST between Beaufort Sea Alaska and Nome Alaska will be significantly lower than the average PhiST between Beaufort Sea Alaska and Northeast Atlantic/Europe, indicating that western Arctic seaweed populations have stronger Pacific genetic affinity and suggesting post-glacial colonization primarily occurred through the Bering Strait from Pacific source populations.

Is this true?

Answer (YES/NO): NO